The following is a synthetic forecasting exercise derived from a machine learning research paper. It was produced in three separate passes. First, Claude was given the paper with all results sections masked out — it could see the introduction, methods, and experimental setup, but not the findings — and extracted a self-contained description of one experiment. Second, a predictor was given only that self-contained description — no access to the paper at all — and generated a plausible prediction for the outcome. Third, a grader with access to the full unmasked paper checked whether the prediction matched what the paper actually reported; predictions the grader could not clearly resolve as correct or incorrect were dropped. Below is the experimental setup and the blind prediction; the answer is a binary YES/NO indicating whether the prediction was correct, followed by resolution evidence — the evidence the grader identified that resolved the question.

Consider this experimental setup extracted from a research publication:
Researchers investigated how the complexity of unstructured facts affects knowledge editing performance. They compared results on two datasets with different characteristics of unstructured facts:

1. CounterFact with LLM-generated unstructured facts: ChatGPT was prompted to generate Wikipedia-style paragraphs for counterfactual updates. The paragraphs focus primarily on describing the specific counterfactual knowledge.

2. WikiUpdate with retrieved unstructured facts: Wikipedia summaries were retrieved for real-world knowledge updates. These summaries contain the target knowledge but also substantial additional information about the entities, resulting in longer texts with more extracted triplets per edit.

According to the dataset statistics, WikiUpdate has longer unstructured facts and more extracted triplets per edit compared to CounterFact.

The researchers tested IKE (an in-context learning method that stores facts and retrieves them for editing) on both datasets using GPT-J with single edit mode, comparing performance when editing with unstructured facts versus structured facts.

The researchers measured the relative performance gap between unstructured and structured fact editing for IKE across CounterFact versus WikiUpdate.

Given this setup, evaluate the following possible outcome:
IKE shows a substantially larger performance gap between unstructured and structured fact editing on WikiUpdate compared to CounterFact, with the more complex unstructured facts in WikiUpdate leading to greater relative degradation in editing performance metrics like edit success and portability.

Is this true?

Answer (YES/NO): YES